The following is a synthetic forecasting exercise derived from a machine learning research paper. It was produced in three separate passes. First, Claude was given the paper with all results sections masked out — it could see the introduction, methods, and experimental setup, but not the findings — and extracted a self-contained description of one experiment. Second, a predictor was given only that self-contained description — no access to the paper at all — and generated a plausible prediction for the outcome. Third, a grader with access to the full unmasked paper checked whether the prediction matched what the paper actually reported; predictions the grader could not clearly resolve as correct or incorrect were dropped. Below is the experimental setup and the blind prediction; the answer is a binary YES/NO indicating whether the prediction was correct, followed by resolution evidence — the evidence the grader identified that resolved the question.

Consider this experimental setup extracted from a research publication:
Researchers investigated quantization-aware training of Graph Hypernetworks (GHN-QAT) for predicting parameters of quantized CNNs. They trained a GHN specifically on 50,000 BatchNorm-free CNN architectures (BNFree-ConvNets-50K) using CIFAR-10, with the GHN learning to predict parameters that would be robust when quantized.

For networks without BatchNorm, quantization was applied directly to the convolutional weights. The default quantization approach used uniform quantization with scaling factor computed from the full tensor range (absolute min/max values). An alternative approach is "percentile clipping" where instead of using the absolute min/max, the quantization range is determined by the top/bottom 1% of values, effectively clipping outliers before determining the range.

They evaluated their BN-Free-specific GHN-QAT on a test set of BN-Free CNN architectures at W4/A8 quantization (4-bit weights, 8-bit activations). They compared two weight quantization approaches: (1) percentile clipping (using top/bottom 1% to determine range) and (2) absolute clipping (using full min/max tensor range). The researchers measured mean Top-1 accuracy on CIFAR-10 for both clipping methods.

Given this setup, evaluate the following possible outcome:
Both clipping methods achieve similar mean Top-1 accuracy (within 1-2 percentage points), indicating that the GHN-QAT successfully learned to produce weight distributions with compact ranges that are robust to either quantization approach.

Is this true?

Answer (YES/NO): NO